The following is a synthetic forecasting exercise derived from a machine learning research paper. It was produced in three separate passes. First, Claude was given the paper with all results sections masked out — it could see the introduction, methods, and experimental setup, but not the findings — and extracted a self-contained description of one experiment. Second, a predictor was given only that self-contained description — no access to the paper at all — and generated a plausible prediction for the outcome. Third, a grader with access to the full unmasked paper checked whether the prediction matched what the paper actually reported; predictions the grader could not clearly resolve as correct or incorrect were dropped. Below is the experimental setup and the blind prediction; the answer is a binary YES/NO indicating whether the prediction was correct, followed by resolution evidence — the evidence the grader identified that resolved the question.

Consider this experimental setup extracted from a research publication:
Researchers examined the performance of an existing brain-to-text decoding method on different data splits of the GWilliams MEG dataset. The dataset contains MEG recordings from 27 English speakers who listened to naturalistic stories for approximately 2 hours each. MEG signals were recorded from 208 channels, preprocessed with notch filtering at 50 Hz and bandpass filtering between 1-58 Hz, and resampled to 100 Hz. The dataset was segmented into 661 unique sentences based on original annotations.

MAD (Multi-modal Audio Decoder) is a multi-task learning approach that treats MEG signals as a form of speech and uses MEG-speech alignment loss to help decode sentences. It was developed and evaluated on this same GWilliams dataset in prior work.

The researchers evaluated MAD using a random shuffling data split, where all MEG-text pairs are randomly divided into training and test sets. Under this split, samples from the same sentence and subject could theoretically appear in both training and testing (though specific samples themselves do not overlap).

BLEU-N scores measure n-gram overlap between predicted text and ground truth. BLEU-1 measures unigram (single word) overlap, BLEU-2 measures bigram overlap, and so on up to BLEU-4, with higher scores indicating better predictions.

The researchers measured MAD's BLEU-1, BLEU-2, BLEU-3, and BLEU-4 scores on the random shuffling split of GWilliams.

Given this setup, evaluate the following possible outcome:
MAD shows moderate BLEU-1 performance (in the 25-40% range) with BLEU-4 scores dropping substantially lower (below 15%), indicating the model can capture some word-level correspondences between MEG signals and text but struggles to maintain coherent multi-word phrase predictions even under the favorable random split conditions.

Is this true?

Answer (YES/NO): NO